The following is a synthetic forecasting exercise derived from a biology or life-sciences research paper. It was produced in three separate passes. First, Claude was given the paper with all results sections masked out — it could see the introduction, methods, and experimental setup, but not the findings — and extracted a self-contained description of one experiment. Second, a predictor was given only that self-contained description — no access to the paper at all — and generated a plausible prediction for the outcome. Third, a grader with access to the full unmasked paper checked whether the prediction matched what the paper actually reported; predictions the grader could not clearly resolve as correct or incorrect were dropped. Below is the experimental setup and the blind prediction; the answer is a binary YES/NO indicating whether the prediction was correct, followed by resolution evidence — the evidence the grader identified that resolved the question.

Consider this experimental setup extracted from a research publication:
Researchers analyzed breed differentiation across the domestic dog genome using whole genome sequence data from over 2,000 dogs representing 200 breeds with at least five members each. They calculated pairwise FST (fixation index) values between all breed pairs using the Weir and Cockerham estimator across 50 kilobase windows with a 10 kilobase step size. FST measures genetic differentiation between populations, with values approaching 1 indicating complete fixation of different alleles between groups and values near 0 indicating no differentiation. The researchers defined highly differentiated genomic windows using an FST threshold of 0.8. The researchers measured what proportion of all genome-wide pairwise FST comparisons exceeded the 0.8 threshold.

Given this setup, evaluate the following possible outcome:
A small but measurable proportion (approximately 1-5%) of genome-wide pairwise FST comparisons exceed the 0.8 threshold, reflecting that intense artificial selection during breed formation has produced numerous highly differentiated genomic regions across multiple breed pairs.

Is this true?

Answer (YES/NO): NO